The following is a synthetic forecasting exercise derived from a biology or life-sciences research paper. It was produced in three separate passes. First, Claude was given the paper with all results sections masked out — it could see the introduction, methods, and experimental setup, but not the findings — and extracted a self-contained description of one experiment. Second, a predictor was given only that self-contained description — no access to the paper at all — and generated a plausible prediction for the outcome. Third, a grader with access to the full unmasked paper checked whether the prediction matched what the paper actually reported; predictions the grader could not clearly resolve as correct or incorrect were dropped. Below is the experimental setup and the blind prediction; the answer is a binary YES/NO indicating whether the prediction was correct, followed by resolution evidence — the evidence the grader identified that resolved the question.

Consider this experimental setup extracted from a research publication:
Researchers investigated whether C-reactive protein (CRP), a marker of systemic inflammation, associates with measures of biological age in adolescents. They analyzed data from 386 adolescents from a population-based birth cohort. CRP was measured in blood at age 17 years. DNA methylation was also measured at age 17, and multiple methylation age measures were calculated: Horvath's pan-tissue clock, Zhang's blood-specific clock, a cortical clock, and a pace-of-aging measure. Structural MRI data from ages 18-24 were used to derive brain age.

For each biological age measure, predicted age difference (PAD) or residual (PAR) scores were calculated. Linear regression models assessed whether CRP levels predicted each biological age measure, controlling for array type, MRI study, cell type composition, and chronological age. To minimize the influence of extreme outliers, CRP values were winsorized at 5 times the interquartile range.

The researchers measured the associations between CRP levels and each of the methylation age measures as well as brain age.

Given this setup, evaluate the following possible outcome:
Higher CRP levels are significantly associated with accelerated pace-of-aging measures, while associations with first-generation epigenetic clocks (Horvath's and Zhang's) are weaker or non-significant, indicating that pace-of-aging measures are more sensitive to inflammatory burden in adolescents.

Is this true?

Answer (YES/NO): NO